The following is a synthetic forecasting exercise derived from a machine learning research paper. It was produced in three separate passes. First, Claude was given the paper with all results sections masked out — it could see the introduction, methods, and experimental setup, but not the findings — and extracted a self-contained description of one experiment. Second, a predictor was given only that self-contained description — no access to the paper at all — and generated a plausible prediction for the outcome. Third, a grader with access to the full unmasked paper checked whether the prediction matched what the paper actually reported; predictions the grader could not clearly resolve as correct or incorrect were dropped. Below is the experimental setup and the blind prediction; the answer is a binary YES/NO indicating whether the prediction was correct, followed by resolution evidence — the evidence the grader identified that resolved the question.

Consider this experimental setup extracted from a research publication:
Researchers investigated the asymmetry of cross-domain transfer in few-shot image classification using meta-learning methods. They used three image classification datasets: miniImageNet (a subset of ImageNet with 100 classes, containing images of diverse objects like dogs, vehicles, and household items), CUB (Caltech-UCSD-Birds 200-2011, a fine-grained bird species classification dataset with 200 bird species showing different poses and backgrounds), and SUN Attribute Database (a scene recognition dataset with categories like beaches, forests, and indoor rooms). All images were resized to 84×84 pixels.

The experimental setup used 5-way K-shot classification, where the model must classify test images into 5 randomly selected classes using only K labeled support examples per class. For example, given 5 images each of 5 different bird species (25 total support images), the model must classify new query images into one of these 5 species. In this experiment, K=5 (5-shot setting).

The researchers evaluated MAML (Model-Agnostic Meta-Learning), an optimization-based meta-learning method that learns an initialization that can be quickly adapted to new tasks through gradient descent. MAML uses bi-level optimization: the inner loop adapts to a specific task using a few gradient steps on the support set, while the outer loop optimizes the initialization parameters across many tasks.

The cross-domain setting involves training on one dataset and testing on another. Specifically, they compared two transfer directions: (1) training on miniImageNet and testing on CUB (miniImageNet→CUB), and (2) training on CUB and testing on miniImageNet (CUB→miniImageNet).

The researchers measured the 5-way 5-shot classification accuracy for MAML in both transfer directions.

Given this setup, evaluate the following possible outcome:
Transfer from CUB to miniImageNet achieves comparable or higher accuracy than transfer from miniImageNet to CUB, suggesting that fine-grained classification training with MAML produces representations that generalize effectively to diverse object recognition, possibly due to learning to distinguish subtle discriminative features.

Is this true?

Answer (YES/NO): NO